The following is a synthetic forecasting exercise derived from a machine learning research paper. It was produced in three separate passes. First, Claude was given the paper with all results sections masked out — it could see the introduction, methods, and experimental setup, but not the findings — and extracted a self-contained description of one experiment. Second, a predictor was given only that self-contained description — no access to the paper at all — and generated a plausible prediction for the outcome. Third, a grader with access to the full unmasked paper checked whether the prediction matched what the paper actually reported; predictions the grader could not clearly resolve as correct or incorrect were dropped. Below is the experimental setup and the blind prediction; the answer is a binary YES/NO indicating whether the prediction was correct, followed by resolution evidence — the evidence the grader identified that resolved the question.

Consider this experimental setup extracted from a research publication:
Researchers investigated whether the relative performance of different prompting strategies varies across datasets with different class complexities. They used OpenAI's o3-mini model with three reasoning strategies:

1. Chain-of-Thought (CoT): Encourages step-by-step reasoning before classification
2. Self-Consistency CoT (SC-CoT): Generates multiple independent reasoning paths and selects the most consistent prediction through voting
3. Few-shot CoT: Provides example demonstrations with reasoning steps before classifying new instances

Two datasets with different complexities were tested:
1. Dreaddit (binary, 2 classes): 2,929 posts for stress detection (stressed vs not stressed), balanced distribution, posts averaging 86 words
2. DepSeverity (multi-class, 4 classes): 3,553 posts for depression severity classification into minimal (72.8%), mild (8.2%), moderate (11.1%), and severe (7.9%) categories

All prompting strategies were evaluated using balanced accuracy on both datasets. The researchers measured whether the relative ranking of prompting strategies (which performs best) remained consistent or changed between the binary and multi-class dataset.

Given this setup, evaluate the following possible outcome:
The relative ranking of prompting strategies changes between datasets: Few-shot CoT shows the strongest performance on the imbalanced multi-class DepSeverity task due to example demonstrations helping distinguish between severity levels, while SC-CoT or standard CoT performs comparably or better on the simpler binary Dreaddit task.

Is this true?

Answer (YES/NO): YES